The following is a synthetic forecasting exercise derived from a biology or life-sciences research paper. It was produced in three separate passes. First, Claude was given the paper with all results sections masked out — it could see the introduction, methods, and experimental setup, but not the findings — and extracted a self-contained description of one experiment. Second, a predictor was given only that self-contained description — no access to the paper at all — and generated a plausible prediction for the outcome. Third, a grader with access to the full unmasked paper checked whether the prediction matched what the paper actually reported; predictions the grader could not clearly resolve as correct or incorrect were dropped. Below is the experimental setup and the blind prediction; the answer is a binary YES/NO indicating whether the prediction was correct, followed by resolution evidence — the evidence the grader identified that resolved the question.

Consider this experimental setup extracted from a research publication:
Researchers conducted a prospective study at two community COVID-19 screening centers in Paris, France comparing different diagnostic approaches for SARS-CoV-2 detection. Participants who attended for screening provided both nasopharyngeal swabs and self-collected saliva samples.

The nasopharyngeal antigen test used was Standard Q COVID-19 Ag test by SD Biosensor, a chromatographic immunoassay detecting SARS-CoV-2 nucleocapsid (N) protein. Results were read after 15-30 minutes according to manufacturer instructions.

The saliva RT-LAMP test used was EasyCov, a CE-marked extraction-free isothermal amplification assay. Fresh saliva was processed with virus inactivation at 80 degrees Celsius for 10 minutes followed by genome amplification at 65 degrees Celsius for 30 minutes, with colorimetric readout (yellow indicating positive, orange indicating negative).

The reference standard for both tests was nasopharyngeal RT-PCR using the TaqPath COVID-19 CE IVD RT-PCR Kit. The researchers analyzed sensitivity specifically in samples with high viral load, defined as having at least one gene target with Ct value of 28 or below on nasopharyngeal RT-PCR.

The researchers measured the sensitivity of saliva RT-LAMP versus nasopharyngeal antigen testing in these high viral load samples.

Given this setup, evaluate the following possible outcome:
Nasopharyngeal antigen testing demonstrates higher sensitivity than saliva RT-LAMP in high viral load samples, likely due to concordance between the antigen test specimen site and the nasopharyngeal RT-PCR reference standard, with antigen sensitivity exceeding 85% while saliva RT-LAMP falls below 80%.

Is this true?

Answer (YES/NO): NO